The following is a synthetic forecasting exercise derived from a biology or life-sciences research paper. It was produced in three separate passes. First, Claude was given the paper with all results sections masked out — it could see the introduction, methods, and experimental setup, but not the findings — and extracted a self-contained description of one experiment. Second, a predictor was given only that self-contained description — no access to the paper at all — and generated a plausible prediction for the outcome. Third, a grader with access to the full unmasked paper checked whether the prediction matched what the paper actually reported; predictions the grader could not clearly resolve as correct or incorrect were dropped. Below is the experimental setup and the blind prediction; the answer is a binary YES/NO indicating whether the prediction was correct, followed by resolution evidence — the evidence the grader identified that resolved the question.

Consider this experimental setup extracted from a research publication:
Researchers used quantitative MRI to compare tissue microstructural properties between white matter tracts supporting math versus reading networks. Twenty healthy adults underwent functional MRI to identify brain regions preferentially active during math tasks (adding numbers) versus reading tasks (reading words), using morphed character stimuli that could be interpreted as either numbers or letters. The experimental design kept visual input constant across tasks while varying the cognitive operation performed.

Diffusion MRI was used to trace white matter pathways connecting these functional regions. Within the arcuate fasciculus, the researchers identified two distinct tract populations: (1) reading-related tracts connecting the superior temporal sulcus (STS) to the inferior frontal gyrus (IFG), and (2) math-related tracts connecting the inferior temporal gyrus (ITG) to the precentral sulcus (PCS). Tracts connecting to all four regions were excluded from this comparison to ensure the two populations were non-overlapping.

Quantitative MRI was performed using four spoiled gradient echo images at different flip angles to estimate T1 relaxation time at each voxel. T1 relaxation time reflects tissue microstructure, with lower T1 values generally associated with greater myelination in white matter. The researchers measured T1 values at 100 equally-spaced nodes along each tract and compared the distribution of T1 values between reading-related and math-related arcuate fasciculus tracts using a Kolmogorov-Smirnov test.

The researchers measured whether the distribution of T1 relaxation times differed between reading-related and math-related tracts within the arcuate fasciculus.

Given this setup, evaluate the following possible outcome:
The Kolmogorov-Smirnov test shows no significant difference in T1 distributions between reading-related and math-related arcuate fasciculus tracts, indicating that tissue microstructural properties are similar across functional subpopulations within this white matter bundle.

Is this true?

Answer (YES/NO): NO